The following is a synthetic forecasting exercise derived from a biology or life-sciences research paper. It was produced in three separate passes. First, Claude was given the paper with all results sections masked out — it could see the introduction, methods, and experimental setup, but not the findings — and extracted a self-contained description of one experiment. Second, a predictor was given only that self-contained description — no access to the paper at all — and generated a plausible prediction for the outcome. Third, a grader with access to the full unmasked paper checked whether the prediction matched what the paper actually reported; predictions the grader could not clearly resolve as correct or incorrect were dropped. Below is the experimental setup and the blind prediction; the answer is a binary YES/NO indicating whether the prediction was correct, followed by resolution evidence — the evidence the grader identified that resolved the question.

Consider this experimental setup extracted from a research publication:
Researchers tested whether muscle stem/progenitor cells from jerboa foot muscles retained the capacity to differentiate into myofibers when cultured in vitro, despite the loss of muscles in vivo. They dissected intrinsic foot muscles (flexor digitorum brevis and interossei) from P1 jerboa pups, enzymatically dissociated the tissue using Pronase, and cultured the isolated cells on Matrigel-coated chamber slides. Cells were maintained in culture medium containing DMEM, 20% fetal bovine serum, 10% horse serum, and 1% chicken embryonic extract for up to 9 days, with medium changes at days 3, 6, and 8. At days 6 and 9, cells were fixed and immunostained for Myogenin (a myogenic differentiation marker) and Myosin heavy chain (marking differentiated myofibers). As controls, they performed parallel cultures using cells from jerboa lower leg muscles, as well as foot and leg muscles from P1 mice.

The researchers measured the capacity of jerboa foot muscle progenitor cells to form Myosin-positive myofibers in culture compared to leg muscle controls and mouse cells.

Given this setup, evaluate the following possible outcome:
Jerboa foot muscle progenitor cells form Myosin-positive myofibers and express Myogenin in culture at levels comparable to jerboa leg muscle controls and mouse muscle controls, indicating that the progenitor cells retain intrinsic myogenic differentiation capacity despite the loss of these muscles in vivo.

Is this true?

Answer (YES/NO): YES